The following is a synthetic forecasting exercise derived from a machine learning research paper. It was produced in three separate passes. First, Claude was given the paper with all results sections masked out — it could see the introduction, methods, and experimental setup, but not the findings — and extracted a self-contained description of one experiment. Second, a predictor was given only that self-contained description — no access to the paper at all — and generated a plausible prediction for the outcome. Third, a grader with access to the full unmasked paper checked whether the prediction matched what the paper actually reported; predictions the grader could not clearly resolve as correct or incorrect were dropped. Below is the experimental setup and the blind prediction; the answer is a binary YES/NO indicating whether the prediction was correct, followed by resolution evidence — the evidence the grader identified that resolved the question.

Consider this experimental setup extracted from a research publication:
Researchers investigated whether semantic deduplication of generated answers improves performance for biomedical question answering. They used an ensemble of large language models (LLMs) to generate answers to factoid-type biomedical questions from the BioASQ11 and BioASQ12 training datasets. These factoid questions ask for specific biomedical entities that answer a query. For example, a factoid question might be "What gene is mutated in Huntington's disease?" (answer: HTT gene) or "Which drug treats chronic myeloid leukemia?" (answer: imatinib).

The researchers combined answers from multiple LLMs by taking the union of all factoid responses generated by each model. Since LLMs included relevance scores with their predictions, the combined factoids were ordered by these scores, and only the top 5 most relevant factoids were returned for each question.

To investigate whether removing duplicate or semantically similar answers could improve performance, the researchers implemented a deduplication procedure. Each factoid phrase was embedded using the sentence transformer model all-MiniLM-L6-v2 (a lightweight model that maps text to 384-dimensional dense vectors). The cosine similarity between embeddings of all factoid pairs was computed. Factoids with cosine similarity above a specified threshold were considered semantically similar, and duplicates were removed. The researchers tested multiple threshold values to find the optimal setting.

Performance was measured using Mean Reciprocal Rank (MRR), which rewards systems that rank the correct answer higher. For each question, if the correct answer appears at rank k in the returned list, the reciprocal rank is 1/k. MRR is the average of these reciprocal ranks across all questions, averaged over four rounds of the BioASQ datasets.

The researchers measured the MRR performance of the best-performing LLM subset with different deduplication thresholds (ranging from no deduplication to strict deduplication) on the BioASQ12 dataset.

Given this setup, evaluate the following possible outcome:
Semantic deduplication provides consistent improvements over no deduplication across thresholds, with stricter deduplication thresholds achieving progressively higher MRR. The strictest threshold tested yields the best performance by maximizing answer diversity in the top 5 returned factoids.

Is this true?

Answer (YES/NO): NO